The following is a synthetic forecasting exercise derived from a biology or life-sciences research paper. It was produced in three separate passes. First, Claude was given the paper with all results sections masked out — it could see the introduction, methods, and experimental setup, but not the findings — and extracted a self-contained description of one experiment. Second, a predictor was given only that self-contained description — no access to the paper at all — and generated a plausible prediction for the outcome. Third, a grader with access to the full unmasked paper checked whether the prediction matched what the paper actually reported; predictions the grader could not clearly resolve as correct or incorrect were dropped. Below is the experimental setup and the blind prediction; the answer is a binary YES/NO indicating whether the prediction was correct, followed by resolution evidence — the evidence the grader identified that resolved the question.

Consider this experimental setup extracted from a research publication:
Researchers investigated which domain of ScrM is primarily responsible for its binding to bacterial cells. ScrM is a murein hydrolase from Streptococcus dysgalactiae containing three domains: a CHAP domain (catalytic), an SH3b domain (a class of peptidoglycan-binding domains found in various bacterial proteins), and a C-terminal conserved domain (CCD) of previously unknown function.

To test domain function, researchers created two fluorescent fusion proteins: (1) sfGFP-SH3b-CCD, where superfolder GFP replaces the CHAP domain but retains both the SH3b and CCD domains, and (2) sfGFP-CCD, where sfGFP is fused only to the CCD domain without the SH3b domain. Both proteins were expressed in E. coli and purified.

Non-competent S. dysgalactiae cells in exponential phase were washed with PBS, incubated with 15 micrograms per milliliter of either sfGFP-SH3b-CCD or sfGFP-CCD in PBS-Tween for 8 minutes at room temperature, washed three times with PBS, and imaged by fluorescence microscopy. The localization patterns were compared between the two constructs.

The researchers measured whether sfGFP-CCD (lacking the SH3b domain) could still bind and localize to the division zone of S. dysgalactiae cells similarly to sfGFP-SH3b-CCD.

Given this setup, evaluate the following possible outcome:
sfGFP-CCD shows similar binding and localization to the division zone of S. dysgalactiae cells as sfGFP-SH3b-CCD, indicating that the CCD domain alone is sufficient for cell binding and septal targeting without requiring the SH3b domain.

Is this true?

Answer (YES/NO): YES